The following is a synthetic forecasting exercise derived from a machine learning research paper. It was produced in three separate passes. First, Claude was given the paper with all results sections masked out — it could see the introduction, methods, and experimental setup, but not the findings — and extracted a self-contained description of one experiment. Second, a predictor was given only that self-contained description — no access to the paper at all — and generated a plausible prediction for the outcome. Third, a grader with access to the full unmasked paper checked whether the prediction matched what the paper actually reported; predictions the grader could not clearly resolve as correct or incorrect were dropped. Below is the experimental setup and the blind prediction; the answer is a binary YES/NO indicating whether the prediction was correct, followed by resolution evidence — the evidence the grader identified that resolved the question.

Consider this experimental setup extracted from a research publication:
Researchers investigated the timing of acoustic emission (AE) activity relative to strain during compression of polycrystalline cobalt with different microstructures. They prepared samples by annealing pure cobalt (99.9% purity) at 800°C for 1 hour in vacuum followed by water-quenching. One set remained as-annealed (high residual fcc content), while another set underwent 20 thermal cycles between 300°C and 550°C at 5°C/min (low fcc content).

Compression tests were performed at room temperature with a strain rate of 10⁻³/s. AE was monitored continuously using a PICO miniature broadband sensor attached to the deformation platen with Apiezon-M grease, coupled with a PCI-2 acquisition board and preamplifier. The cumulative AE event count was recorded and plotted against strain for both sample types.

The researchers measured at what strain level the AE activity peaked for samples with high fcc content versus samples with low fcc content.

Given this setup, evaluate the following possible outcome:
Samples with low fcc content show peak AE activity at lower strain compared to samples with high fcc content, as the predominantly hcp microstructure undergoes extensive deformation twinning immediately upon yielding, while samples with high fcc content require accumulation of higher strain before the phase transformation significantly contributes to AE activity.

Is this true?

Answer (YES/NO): NO